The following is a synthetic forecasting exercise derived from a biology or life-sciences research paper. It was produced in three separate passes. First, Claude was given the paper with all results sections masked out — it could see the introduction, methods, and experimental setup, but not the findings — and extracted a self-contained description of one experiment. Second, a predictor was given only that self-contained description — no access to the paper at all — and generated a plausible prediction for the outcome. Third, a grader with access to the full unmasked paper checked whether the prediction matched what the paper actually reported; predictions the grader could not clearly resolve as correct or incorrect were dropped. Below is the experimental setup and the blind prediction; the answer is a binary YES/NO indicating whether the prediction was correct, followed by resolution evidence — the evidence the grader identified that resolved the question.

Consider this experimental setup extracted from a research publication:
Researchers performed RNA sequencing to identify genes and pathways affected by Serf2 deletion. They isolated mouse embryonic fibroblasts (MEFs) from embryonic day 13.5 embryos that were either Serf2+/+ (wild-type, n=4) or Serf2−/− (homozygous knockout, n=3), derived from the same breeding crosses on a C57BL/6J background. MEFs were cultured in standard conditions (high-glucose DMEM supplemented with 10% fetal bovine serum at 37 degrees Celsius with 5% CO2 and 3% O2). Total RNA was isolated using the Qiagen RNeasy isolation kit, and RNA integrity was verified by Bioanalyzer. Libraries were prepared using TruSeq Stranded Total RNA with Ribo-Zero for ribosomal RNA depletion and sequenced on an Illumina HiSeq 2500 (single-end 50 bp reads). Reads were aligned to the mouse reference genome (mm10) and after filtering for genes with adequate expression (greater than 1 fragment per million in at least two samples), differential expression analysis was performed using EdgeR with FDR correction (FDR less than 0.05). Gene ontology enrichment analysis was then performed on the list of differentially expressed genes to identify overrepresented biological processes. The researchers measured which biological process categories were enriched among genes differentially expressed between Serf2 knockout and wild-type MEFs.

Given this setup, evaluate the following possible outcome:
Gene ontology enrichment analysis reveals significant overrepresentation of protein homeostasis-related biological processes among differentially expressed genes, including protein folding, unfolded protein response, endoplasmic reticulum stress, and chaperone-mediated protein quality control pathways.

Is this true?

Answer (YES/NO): NO